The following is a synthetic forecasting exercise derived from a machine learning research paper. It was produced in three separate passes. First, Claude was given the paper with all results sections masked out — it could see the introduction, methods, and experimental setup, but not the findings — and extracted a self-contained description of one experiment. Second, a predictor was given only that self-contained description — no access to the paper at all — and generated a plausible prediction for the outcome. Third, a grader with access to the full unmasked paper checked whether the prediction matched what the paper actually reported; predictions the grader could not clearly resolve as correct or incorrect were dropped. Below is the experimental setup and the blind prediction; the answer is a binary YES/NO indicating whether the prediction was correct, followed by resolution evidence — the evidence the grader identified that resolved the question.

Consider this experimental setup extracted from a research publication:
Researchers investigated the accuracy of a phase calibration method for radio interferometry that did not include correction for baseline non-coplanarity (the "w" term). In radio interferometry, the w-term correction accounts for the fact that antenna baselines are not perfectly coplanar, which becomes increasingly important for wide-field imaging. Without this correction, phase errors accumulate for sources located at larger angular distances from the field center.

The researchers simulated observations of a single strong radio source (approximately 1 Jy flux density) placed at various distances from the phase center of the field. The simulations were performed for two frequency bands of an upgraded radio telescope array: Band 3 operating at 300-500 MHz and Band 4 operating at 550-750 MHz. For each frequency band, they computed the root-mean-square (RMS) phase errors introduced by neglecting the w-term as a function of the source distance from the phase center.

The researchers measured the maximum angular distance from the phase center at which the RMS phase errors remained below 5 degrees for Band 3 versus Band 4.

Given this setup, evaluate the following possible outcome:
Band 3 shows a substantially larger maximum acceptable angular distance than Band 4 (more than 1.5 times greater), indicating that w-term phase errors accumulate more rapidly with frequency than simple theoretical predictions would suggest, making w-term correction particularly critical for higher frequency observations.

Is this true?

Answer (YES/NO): NO